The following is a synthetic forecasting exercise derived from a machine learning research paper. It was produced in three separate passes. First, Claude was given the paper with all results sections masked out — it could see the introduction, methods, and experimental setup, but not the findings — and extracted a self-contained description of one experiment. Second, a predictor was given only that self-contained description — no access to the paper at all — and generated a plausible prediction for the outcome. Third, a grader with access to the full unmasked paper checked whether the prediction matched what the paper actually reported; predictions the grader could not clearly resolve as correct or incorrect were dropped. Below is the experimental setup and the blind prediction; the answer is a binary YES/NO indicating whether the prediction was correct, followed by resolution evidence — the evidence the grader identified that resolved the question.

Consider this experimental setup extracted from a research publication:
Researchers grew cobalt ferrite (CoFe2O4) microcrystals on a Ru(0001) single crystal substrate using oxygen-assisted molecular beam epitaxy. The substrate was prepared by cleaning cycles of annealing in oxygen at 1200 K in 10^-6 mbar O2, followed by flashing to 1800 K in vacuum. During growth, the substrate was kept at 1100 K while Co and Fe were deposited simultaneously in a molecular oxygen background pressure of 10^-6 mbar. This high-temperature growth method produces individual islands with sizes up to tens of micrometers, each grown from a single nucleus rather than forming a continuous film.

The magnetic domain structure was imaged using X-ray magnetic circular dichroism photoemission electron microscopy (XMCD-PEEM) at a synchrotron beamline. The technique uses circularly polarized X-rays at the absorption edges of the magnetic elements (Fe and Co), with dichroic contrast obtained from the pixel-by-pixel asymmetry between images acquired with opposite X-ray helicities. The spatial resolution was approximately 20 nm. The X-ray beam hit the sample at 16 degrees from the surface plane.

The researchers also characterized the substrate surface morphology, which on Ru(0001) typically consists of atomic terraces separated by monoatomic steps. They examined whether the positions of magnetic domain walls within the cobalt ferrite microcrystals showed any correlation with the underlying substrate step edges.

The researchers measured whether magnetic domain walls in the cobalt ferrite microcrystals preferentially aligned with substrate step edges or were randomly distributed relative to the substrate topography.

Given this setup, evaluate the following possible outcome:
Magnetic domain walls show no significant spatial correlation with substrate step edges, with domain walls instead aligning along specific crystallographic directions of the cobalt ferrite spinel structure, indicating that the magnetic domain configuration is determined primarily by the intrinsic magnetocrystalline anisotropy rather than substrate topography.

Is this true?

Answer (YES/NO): NO